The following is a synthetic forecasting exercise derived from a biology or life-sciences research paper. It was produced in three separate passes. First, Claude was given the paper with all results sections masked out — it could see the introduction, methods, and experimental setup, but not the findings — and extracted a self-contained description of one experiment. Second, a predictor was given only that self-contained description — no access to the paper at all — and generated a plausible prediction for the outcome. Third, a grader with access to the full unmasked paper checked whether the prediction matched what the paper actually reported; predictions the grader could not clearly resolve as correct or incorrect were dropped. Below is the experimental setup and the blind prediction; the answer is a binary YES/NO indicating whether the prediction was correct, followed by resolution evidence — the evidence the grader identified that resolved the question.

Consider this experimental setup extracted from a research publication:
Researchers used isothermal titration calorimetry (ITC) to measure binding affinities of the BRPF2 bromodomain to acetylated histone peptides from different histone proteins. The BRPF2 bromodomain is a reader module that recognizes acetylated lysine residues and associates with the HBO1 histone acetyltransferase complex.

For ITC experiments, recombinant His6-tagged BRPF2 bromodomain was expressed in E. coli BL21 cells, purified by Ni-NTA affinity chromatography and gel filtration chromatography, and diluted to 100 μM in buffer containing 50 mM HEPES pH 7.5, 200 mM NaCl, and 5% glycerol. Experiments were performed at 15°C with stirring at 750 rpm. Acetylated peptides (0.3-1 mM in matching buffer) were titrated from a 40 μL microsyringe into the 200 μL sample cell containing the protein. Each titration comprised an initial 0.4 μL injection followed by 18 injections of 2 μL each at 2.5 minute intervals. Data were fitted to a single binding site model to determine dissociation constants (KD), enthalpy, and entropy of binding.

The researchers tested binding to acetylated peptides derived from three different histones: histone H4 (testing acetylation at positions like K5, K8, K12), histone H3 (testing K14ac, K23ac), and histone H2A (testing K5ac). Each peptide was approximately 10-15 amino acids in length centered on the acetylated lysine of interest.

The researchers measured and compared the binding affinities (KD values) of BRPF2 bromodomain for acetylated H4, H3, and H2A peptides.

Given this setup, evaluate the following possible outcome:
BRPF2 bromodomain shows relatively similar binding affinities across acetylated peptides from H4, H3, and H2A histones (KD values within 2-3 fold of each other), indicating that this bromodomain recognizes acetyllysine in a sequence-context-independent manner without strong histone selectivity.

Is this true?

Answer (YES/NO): NO